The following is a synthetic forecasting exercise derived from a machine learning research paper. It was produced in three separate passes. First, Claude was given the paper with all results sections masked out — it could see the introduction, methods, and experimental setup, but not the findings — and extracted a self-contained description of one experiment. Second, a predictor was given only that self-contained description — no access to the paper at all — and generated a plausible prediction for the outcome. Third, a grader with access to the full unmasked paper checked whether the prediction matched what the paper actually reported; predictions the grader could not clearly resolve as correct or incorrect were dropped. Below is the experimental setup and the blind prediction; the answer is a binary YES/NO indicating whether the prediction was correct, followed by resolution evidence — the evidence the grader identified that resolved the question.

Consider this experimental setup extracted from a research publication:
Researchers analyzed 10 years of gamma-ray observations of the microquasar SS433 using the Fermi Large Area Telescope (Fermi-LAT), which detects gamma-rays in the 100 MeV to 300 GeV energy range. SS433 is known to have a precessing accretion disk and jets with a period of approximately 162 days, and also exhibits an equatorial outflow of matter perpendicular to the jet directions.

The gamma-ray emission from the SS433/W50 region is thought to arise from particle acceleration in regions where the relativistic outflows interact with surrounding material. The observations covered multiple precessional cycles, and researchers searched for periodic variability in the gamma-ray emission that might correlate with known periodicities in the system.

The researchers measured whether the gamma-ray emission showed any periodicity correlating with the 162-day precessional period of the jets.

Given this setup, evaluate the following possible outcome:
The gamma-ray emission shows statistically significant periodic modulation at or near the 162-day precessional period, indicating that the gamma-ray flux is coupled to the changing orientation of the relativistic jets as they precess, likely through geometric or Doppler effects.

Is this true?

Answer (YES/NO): YES